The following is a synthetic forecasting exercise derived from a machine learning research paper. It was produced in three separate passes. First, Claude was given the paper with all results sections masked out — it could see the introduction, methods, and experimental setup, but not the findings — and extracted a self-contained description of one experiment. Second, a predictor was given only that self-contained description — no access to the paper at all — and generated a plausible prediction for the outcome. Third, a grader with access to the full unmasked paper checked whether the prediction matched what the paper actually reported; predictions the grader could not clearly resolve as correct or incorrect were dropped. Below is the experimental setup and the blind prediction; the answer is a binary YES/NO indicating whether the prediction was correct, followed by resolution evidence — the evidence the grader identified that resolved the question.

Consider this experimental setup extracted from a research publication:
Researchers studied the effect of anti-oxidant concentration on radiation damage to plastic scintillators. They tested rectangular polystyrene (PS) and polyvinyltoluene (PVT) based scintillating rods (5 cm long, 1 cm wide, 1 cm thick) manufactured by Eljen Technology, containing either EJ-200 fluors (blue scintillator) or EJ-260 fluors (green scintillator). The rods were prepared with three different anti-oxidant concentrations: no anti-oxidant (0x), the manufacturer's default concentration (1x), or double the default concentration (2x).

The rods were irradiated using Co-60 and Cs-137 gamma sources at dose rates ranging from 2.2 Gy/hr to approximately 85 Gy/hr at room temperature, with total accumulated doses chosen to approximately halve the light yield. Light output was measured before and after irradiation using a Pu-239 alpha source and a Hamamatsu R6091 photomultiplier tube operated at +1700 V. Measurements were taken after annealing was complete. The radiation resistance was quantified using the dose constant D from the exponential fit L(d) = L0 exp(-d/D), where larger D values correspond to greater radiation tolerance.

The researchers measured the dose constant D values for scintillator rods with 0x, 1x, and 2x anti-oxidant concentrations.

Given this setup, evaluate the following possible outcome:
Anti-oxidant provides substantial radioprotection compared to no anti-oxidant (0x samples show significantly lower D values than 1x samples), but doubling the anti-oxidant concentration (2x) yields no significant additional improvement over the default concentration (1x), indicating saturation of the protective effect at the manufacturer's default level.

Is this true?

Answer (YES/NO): NO